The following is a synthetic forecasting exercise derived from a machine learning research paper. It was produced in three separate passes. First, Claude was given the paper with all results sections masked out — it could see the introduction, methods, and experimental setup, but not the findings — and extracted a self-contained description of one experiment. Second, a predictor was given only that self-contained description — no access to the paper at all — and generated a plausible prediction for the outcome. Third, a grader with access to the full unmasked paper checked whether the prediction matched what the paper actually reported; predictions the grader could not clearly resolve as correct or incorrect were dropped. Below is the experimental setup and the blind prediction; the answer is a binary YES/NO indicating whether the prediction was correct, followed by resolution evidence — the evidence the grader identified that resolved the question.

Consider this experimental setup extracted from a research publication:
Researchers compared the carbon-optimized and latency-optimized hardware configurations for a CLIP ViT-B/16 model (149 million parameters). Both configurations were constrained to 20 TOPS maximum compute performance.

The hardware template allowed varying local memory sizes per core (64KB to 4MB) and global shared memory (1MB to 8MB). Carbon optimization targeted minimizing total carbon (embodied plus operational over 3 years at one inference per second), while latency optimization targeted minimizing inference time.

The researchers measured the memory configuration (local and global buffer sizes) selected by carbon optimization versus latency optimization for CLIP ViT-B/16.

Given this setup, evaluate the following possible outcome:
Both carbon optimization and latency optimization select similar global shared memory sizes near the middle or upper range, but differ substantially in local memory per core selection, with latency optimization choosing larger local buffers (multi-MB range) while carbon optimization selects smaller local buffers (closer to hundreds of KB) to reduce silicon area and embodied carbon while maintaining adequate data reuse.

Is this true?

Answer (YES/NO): NO